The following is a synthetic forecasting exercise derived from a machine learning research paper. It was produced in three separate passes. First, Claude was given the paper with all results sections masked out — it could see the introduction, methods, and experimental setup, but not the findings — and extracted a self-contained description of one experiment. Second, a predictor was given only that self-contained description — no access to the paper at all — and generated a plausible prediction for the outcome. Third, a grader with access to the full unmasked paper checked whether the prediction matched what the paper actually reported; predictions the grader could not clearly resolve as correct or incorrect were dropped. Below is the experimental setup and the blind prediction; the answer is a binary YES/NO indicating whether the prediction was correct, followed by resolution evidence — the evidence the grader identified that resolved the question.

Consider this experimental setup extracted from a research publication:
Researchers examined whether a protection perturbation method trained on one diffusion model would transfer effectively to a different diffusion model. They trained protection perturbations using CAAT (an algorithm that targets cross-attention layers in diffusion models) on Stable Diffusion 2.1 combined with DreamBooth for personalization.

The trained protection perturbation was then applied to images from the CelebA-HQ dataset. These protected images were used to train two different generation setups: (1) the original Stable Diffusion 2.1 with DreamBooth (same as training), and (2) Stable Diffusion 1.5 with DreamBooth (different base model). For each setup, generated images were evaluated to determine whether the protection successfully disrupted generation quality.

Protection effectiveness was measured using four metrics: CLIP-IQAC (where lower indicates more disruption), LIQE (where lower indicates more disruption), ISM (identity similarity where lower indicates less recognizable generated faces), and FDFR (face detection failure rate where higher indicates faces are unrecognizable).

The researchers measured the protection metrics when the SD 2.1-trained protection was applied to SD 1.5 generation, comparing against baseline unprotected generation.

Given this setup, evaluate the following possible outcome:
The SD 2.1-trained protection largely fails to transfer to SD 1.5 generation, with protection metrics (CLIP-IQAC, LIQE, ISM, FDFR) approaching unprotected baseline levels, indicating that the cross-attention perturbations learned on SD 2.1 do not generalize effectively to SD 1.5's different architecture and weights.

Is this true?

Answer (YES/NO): NO